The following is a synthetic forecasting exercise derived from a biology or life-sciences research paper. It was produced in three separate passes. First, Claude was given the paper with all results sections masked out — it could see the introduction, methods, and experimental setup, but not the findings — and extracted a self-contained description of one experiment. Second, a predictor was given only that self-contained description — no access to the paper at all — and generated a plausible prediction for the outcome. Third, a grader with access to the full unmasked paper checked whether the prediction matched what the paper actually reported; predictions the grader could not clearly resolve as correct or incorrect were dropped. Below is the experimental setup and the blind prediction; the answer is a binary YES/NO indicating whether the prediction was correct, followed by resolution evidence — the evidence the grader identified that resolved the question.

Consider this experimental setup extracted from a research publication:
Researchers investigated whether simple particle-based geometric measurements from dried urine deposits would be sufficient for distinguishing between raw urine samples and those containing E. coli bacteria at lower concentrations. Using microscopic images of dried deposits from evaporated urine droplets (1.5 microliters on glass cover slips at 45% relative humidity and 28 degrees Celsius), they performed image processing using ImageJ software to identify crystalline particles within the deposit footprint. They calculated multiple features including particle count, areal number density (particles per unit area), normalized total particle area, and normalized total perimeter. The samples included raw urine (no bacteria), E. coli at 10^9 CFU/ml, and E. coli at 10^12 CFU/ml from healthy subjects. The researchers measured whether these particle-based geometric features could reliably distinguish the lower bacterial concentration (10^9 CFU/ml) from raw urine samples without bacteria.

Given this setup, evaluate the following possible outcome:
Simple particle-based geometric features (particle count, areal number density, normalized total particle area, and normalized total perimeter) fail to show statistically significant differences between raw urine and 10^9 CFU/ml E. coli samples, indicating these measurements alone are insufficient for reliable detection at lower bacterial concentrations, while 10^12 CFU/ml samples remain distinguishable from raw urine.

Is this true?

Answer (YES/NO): YES